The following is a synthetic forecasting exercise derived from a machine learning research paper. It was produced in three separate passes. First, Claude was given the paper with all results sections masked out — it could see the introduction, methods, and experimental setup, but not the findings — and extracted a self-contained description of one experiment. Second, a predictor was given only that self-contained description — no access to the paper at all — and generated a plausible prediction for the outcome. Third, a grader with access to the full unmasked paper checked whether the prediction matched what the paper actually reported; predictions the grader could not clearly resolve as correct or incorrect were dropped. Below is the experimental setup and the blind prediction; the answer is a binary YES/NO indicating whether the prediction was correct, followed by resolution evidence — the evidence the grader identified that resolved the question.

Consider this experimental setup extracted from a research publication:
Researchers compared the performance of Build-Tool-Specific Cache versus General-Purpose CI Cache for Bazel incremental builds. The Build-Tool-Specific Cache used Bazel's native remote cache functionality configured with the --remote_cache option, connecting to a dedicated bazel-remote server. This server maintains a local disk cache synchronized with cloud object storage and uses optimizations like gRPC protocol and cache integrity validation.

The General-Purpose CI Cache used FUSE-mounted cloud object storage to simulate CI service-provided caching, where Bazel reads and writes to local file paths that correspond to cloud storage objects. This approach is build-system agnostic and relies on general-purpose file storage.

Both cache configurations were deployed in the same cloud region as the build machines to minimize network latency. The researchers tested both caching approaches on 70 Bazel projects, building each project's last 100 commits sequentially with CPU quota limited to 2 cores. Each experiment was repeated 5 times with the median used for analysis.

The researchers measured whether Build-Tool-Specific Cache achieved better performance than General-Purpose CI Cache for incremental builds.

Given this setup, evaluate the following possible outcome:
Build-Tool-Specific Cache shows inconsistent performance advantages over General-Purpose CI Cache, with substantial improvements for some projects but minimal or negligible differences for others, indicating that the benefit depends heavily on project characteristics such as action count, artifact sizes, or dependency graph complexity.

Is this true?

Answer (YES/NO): NO